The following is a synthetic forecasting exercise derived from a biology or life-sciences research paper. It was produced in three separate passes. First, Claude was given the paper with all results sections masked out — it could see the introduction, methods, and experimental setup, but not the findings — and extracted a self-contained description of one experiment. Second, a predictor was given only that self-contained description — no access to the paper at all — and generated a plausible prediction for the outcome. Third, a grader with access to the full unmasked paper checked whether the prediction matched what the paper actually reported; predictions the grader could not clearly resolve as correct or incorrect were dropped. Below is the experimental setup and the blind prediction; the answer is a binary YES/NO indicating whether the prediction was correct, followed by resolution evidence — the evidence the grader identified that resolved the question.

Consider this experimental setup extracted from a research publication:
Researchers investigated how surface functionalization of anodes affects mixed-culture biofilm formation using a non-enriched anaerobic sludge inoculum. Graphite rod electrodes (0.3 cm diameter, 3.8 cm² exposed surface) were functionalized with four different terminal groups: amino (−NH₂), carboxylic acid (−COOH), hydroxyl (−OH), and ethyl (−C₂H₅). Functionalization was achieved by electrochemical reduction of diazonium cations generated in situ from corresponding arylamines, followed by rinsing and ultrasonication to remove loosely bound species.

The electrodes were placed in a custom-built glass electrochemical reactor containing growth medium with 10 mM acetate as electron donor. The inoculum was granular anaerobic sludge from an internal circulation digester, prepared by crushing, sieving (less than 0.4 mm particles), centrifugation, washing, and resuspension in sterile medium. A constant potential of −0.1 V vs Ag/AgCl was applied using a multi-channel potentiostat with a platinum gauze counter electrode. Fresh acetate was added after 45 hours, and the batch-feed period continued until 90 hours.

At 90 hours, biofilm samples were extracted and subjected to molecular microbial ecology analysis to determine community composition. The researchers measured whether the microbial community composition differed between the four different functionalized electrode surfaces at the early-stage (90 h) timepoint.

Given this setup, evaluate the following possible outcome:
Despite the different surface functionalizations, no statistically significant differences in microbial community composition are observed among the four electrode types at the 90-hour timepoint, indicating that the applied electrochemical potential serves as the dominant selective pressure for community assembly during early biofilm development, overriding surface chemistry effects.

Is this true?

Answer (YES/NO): NO